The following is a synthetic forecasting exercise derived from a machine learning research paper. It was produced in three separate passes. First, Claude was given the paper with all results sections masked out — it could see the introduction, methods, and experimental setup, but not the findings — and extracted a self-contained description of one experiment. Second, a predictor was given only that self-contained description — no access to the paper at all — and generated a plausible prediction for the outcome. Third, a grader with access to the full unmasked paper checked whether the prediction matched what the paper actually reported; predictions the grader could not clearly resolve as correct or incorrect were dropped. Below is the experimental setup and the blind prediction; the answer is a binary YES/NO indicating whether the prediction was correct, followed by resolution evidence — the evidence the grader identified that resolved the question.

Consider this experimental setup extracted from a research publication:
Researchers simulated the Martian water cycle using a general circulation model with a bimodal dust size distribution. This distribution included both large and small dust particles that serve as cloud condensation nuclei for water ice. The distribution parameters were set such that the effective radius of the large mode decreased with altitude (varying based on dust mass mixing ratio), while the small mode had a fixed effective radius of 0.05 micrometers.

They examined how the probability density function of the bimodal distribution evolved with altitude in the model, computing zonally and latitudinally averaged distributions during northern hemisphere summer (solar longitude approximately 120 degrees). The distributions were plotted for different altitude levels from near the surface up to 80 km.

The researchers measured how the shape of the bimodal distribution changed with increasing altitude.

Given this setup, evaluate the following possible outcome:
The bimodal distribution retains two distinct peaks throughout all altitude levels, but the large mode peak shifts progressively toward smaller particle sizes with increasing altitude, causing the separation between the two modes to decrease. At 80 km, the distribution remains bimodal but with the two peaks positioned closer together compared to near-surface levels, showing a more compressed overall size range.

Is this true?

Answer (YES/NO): NO